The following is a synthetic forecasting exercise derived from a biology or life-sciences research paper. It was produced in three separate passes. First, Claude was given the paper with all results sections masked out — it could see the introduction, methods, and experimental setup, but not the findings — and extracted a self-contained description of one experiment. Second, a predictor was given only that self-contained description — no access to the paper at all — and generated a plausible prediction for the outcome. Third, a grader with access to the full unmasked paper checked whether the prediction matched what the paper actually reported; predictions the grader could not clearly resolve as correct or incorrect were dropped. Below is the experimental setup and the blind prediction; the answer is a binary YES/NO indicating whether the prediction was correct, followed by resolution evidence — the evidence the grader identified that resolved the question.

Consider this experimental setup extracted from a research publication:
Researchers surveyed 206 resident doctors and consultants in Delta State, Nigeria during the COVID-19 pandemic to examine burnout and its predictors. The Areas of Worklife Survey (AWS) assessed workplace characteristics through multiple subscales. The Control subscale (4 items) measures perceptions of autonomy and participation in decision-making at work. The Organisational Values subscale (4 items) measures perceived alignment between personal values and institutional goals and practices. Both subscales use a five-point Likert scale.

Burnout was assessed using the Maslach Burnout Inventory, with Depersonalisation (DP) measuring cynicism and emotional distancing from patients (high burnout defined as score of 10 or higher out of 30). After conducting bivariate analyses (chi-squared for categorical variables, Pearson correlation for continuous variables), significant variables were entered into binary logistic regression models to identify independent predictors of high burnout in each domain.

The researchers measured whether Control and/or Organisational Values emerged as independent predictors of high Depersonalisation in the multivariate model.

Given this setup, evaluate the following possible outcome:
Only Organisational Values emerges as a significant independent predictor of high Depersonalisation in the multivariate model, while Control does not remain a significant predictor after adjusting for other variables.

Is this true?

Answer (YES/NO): NO